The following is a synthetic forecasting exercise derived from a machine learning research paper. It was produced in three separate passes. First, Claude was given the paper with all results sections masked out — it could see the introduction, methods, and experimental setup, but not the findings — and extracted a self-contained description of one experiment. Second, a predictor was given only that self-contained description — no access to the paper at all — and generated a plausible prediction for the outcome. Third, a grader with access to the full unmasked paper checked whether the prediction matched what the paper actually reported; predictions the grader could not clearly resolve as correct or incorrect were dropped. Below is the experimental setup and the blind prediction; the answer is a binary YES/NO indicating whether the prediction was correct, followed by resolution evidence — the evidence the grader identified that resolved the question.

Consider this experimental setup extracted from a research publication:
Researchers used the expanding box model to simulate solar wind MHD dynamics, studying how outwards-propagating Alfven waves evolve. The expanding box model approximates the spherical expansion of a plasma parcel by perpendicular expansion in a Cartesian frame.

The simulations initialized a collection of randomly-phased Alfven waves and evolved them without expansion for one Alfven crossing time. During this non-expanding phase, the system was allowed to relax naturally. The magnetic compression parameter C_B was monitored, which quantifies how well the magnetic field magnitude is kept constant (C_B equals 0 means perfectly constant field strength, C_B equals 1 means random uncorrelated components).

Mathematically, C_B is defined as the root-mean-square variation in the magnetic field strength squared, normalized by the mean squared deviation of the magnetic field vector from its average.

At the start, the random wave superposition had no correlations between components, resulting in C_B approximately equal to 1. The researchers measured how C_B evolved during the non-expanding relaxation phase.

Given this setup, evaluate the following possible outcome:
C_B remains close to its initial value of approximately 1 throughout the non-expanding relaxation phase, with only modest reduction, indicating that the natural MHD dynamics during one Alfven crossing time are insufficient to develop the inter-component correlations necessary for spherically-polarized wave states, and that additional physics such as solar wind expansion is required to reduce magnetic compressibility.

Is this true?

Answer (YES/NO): NO